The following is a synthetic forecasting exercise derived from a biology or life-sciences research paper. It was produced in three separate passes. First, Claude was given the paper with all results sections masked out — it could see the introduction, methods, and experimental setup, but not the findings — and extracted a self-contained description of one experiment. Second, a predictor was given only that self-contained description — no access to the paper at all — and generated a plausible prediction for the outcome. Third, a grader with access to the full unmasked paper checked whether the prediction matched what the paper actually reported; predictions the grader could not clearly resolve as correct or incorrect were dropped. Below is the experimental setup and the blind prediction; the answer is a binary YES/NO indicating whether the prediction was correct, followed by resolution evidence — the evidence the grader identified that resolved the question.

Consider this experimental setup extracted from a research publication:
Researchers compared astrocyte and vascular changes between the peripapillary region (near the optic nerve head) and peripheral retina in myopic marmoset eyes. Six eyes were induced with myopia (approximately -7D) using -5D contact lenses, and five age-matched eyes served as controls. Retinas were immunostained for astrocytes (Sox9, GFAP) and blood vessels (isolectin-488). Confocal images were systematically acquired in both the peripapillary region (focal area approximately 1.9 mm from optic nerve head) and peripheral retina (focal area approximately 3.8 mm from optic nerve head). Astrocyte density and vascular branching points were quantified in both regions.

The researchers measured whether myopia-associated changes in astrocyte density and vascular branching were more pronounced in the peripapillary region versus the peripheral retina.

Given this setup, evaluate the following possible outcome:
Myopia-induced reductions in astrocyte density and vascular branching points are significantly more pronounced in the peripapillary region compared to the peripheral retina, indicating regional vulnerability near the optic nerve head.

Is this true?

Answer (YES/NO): NO